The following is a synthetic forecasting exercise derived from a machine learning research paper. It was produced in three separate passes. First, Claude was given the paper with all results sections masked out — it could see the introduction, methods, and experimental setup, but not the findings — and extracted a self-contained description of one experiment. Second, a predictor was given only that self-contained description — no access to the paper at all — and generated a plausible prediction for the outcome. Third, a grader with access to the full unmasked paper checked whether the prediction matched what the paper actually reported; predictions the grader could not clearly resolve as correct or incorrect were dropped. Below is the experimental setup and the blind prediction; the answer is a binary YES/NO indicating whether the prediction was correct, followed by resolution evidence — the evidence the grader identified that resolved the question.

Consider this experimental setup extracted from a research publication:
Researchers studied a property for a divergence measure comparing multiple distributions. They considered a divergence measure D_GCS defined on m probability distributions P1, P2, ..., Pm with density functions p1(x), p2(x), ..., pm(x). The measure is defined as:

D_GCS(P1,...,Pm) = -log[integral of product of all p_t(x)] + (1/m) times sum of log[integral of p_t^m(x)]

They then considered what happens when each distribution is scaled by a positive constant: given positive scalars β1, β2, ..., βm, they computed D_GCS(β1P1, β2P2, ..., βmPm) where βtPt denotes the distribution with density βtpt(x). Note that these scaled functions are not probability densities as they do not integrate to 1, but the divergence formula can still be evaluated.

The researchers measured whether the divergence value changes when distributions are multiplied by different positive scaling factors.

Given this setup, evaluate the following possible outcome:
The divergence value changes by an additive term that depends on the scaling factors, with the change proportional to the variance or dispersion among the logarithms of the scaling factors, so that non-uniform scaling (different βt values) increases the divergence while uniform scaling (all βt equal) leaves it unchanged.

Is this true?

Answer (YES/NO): NO